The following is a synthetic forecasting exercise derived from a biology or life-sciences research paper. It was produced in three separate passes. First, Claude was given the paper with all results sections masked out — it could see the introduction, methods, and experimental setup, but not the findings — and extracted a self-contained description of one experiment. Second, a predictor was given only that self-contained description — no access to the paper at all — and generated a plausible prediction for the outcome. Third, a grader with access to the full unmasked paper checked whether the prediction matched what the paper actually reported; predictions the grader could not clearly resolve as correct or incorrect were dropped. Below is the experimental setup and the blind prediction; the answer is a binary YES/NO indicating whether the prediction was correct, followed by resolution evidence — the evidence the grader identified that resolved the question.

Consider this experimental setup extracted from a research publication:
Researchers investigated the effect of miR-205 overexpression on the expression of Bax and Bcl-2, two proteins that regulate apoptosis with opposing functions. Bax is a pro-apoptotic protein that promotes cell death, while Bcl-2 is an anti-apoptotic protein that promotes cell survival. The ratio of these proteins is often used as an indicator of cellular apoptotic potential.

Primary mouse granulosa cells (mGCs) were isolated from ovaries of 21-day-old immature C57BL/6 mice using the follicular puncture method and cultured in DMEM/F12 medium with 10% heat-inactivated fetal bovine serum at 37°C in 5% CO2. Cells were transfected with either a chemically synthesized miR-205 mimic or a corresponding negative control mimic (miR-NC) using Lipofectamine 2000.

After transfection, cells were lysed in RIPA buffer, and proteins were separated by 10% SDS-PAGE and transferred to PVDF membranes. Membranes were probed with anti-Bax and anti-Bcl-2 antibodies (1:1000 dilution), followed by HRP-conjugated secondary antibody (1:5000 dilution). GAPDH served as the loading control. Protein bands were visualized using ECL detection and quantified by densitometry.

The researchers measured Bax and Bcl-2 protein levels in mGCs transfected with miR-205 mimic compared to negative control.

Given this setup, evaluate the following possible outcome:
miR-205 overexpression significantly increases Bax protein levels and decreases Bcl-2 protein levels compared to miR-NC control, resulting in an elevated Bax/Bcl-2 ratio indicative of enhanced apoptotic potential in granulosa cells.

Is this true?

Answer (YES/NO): YES